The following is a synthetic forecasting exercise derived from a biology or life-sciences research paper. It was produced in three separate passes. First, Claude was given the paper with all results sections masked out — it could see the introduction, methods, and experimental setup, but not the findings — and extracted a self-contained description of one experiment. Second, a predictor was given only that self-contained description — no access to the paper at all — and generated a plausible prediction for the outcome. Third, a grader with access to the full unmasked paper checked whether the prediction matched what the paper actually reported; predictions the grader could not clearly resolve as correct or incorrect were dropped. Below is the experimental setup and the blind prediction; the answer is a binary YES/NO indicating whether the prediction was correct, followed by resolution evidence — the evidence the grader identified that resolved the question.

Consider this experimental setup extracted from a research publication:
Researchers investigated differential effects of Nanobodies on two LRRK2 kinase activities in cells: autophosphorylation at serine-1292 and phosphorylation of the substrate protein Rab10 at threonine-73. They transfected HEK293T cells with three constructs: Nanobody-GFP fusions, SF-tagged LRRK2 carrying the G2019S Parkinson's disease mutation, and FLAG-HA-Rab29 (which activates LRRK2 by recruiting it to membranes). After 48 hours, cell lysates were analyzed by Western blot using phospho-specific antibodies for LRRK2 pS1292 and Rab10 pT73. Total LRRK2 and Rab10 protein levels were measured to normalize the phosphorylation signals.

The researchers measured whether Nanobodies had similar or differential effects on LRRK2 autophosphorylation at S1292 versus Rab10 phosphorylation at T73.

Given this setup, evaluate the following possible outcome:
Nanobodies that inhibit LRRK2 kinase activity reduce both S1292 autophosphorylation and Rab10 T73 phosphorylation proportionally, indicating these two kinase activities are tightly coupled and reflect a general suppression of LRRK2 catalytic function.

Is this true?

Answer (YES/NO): NO